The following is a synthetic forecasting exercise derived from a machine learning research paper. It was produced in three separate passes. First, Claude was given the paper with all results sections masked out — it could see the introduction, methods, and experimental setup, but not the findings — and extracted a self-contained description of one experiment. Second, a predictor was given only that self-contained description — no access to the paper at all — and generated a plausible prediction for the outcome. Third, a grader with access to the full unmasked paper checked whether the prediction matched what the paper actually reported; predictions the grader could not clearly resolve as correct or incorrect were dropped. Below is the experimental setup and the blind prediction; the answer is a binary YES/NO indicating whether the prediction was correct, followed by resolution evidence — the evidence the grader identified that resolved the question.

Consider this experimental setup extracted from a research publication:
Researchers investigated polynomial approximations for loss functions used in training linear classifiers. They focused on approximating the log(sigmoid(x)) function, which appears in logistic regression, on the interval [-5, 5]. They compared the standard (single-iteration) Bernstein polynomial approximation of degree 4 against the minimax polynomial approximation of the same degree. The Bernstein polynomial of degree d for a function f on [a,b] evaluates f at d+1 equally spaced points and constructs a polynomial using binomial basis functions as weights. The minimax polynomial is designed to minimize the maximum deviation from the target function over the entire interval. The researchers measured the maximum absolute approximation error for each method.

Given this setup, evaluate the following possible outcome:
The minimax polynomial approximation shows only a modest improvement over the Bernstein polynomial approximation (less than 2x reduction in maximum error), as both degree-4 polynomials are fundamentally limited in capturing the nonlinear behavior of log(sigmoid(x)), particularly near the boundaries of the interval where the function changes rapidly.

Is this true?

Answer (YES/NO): NO